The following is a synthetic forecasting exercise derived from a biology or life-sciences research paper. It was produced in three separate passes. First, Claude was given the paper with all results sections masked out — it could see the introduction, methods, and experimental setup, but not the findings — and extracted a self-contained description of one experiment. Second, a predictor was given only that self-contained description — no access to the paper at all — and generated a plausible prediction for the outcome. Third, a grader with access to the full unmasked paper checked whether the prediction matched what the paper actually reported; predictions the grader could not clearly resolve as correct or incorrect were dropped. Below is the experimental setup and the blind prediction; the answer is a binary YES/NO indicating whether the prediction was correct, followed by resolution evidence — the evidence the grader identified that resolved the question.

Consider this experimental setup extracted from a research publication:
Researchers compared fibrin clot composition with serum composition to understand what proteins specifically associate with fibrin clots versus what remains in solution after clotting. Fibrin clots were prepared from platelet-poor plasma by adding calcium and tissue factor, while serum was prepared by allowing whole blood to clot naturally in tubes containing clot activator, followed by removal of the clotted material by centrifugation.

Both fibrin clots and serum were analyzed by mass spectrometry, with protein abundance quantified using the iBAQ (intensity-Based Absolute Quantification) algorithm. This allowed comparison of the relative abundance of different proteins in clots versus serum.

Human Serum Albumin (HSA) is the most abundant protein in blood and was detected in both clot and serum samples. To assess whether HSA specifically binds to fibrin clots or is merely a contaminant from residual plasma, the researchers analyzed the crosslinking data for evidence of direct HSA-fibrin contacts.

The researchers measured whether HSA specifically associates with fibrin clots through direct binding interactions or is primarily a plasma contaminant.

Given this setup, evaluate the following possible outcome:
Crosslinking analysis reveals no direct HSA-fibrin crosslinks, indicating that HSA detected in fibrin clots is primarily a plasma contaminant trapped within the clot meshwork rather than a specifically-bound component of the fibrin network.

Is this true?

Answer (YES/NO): NO